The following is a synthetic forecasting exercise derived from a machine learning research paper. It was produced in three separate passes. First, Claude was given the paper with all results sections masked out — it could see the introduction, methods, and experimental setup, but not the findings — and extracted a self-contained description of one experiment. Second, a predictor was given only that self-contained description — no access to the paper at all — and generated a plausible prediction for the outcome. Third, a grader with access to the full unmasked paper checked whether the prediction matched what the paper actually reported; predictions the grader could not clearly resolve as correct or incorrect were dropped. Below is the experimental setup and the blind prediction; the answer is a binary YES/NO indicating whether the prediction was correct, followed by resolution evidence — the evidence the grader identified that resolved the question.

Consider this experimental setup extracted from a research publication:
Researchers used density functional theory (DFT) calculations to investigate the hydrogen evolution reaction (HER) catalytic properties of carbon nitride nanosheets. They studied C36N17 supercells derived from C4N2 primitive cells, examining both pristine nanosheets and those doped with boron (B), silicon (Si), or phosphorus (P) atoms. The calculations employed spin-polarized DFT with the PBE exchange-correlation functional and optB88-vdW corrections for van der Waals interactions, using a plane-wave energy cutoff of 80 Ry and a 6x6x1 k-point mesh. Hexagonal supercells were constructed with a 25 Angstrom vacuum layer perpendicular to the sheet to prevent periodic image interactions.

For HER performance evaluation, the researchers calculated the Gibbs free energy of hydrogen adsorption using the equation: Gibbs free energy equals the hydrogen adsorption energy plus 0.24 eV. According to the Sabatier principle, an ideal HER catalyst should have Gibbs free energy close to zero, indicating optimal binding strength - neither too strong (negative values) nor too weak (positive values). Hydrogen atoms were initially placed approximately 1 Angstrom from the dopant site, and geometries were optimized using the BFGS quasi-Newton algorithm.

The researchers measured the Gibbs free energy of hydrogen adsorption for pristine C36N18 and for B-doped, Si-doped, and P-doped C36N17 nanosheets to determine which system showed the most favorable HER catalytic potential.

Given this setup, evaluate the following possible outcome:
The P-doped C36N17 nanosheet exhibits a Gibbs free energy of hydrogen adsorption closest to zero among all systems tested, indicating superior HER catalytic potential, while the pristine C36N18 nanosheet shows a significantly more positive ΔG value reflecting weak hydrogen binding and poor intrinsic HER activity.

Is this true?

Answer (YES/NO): NO